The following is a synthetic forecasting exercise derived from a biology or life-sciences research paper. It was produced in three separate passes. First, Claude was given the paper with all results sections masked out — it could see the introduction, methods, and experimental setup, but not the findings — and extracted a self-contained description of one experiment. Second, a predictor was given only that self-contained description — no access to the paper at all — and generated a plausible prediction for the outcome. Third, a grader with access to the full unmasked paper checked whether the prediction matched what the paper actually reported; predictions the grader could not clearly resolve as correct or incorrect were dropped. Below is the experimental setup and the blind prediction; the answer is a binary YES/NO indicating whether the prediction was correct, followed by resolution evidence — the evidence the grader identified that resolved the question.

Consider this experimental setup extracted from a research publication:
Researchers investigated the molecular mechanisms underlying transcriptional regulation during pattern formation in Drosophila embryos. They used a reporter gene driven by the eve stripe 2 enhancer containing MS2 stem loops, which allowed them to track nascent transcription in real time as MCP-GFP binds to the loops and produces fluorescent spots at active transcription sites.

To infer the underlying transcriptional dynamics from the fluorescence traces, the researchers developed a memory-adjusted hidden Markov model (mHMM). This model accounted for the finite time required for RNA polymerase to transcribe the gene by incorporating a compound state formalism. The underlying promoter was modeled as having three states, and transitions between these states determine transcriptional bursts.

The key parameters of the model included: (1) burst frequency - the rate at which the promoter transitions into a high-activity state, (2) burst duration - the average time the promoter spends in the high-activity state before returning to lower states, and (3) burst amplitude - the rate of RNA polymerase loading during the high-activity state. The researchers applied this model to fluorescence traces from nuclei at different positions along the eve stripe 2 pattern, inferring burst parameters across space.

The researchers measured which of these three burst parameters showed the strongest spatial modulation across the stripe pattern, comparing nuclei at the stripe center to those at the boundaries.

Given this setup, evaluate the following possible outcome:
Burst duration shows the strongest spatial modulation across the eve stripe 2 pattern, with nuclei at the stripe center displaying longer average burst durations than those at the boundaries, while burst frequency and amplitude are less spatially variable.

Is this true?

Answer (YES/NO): NO